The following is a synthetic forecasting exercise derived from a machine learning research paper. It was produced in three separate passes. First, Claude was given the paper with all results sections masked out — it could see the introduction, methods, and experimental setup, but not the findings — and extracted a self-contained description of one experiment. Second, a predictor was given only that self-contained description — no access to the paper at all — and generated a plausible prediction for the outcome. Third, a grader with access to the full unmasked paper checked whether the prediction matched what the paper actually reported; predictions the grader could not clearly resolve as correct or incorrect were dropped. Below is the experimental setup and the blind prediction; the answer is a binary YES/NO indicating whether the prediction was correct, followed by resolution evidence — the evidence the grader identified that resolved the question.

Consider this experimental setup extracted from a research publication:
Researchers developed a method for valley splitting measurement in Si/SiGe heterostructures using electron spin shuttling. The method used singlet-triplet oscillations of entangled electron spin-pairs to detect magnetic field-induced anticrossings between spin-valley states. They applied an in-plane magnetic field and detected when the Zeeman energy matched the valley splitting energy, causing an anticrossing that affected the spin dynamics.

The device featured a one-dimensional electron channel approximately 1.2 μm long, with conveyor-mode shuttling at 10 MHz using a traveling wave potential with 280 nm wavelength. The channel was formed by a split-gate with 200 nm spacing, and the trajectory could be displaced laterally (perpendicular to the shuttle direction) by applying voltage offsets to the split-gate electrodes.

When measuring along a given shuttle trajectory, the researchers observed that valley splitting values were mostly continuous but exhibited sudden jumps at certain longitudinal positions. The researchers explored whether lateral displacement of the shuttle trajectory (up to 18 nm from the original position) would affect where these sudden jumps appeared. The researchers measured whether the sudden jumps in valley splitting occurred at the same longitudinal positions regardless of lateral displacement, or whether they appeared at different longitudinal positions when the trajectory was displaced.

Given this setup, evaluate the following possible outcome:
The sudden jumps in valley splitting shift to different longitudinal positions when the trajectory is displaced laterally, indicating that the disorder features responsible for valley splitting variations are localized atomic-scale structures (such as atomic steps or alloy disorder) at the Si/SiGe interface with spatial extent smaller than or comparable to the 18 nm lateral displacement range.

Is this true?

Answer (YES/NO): NO